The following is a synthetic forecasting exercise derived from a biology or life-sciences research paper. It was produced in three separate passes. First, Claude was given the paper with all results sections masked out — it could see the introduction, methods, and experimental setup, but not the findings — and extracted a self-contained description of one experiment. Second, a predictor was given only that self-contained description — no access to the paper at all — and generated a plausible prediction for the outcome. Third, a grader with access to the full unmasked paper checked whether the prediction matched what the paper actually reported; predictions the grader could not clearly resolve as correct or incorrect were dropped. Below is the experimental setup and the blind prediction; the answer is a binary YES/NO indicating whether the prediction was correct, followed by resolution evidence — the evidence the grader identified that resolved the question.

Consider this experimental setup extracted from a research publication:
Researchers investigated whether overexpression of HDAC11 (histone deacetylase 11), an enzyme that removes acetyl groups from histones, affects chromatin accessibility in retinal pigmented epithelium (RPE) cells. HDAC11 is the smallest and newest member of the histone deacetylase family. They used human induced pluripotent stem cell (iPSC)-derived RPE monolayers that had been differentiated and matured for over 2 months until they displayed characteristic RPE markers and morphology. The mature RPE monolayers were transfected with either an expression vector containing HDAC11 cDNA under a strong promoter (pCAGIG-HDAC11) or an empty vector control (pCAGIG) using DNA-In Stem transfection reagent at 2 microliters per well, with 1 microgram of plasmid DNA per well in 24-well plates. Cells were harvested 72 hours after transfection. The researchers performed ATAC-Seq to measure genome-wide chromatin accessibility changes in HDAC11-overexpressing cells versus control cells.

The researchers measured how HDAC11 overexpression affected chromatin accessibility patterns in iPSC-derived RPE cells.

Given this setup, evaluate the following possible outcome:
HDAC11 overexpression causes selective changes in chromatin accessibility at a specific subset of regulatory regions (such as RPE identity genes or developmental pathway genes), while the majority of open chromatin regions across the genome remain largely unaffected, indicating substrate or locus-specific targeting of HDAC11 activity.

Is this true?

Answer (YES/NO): NO